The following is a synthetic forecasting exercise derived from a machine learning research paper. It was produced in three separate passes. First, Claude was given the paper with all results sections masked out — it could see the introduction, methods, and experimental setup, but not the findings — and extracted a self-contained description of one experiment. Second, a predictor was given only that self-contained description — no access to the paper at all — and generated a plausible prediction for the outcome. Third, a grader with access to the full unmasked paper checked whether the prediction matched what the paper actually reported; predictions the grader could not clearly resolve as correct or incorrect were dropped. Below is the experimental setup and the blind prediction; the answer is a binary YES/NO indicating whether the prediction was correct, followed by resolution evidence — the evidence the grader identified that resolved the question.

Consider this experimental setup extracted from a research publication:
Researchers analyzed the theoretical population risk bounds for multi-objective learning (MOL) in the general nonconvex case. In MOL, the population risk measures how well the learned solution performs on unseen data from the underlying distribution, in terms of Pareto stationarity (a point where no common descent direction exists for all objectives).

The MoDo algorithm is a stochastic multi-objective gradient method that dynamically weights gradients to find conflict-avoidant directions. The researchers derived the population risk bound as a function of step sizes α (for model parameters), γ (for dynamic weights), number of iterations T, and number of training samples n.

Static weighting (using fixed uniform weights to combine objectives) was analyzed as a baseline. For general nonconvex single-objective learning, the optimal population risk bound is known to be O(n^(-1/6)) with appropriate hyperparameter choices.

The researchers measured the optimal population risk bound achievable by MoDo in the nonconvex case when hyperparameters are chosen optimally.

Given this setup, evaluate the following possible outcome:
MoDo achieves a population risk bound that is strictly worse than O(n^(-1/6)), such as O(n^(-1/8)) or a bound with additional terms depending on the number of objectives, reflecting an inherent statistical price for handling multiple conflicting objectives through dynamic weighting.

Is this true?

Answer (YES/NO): NO